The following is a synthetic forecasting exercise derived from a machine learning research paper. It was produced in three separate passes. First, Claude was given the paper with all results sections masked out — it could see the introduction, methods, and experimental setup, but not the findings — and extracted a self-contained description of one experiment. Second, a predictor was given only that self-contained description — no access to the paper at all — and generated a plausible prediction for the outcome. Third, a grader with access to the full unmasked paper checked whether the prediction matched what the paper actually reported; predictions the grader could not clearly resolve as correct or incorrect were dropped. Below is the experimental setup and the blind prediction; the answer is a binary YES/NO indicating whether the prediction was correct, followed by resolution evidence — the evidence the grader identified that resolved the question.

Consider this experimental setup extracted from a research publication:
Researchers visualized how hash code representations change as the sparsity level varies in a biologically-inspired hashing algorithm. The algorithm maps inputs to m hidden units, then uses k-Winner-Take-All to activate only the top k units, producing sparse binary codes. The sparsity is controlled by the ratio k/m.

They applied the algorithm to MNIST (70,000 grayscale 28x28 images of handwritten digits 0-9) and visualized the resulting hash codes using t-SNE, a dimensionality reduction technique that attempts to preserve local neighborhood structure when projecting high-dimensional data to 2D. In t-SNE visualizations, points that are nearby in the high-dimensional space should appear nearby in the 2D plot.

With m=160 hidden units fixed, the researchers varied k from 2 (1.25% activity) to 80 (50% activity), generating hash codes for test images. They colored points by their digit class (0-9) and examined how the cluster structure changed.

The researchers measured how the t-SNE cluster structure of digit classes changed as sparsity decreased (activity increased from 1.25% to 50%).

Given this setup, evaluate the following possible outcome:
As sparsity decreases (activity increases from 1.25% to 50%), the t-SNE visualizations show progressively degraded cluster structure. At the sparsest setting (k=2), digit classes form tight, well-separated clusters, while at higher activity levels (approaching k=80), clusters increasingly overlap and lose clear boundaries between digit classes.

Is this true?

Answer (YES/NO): NO